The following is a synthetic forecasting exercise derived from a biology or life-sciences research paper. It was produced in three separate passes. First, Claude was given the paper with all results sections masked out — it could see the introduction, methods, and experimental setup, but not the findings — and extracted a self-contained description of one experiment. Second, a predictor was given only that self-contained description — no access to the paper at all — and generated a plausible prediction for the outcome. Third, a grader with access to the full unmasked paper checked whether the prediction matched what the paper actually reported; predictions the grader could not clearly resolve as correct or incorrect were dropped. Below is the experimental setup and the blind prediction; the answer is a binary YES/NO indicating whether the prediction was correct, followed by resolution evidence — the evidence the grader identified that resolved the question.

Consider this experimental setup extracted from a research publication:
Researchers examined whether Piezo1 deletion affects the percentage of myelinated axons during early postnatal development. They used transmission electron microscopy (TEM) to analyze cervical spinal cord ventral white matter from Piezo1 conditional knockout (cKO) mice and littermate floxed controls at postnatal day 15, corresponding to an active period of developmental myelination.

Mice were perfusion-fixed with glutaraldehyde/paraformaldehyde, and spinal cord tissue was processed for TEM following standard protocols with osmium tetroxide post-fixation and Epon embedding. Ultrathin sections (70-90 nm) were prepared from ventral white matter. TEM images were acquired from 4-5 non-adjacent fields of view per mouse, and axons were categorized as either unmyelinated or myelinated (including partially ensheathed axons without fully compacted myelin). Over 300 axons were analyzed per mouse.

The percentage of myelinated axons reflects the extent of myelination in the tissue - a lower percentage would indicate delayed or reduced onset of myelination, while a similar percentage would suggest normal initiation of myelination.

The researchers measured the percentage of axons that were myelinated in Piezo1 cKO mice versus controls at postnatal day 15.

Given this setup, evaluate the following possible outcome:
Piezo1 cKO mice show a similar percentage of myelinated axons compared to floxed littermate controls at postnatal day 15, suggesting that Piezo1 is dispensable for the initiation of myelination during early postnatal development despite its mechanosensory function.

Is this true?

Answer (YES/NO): YES